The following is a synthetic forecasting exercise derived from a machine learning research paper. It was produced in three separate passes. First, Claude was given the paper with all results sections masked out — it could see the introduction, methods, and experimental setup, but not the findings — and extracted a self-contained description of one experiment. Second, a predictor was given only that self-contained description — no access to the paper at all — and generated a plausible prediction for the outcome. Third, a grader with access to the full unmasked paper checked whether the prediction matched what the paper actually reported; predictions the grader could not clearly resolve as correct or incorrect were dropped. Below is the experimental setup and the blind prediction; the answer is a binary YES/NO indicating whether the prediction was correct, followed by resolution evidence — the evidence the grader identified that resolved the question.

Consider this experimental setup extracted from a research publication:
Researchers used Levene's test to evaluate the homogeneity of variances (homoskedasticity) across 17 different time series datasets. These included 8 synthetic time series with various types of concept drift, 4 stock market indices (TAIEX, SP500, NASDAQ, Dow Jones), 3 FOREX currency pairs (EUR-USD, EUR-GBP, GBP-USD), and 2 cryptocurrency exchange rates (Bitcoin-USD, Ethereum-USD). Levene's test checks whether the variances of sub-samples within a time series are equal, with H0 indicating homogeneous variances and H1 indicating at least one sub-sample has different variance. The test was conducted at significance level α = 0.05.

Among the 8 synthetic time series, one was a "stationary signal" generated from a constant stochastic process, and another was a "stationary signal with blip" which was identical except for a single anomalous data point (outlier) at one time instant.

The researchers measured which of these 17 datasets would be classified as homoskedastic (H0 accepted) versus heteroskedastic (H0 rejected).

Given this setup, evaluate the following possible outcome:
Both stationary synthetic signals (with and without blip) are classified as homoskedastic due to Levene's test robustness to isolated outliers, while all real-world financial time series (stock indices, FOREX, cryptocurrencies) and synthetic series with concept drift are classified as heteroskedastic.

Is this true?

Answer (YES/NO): NO